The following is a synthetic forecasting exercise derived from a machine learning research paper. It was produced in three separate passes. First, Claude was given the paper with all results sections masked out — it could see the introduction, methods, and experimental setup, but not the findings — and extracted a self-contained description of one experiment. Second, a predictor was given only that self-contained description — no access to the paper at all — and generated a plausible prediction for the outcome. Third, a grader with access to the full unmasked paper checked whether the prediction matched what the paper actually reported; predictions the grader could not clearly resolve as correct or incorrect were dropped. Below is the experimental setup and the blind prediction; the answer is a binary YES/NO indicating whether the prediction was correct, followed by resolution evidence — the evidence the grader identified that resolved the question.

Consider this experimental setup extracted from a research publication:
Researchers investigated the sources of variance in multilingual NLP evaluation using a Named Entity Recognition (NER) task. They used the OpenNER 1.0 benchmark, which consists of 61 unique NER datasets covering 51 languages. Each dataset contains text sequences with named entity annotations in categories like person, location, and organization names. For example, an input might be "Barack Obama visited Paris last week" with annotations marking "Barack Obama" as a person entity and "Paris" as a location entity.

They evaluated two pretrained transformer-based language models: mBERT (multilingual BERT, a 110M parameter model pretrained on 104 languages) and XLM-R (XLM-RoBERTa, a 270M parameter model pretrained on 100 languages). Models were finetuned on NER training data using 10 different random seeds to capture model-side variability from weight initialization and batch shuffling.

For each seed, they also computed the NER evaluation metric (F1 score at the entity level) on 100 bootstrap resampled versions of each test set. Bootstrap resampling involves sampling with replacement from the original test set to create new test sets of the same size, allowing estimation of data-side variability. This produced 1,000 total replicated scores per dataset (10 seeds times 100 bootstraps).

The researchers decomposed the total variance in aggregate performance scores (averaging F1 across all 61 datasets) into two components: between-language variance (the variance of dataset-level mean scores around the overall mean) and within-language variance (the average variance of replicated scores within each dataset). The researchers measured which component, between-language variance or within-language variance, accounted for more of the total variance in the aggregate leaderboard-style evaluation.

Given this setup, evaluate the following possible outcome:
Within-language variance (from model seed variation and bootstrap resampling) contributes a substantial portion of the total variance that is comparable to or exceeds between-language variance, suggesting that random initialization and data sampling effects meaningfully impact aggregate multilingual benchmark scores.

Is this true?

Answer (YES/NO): NO